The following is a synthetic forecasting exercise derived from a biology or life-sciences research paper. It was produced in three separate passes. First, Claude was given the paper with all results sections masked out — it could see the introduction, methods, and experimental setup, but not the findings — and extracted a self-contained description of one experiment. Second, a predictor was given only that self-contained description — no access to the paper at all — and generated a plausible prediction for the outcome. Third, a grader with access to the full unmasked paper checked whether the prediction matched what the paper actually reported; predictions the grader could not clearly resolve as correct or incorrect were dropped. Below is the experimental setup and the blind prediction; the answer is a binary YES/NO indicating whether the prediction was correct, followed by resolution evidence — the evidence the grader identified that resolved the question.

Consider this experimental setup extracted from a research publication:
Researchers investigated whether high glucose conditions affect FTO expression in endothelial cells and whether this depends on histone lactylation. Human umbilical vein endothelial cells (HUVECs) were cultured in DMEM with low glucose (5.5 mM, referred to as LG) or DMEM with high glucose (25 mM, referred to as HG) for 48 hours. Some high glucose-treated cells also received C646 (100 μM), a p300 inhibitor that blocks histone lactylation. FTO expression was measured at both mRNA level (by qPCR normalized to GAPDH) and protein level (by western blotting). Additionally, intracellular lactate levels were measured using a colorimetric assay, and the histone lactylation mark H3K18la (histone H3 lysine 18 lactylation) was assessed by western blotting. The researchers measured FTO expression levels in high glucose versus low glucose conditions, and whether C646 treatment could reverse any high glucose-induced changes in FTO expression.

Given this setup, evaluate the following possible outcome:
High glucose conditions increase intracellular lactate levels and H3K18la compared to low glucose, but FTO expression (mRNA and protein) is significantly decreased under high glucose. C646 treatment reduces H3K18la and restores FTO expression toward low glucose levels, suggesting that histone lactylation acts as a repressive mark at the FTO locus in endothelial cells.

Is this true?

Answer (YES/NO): NO